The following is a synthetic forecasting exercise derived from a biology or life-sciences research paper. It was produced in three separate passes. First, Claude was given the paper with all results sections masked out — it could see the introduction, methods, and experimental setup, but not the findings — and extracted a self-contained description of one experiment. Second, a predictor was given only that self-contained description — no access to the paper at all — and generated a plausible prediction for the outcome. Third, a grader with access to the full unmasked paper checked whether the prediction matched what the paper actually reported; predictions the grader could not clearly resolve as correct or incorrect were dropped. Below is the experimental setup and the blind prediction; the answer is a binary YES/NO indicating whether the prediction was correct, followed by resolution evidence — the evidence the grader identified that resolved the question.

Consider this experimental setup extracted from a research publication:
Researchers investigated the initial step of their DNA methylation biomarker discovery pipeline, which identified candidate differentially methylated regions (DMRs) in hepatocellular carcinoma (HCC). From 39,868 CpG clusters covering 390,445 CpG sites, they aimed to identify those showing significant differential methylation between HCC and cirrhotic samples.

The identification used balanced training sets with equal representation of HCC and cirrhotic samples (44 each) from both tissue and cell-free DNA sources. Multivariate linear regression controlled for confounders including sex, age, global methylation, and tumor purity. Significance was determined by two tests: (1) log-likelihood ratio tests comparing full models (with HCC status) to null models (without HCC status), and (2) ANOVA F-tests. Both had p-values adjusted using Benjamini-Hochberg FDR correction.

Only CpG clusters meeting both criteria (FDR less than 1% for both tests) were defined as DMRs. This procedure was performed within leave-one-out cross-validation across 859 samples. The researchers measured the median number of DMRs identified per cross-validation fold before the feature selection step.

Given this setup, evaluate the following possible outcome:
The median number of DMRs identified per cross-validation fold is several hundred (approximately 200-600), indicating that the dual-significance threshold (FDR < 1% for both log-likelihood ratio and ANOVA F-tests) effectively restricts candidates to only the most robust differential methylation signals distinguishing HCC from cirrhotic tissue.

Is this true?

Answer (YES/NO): NO